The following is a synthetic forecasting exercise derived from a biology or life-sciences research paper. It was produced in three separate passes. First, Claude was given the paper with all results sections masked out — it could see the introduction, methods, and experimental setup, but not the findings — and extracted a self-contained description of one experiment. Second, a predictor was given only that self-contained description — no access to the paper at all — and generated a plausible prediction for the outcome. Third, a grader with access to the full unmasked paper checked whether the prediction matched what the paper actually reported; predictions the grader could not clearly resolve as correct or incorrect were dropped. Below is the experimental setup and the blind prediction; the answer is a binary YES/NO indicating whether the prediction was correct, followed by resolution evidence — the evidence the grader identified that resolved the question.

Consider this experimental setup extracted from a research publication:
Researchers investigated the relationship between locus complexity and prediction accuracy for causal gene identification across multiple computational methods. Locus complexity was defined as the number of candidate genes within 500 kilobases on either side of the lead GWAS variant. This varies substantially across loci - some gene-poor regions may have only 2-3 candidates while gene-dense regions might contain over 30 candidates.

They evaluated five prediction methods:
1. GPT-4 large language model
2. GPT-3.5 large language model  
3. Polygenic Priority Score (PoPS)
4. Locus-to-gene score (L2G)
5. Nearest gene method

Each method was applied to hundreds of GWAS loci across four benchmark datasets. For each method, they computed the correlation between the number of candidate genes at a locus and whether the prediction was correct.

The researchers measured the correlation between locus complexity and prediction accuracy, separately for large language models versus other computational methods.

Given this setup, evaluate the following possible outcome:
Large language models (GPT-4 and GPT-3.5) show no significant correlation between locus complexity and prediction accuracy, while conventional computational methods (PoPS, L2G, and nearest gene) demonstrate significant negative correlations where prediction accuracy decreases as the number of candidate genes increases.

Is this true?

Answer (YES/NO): NO